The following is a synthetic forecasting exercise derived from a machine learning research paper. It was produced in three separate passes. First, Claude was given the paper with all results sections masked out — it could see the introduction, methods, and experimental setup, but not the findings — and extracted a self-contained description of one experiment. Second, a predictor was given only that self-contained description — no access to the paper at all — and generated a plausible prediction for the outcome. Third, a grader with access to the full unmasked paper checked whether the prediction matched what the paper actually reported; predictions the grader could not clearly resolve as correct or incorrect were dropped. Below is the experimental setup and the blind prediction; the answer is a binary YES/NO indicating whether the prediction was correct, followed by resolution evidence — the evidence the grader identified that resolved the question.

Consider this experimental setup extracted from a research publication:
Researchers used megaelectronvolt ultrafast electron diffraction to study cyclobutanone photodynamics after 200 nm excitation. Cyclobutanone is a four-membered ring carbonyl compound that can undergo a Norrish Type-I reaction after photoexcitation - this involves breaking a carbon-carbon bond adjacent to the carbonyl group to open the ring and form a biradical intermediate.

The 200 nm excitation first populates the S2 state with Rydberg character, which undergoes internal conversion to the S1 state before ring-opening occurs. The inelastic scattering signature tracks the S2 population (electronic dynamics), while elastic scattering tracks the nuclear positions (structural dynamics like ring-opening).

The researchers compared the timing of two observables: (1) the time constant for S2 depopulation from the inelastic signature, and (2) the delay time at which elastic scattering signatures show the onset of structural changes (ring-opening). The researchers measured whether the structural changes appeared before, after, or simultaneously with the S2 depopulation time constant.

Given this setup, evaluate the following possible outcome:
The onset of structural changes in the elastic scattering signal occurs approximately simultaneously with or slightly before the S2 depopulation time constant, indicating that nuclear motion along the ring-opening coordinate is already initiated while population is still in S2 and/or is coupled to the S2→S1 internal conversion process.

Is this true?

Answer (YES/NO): YES